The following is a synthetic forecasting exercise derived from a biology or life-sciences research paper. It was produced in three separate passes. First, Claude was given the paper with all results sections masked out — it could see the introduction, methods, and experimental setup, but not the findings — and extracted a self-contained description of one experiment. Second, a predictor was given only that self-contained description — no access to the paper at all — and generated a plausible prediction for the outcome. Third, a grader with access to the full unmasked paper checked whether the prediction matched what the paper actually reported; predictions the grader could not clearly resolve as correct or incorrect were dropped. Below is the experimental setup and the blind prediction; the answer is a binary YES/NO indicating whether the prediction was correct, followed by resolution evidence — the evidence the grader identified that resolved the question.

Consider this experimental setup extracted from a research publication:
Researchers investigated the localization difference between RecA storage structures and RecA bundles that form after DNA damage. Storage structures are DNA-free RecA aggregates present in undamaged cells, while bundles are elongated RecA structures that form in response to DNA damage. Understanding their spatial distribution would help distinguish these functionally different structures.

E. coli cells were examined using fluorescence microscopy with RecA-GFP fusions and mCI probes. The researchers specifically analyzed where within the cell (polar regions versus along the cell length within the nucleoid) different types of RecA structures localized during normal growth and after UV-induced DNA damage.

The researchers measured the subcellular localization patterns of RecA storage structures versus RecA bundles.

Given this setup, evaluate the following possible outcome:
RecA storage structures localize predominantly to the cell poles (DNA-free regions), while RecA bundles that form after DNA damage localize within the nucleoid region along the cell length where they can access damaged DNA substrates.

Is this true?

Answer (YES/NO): YES